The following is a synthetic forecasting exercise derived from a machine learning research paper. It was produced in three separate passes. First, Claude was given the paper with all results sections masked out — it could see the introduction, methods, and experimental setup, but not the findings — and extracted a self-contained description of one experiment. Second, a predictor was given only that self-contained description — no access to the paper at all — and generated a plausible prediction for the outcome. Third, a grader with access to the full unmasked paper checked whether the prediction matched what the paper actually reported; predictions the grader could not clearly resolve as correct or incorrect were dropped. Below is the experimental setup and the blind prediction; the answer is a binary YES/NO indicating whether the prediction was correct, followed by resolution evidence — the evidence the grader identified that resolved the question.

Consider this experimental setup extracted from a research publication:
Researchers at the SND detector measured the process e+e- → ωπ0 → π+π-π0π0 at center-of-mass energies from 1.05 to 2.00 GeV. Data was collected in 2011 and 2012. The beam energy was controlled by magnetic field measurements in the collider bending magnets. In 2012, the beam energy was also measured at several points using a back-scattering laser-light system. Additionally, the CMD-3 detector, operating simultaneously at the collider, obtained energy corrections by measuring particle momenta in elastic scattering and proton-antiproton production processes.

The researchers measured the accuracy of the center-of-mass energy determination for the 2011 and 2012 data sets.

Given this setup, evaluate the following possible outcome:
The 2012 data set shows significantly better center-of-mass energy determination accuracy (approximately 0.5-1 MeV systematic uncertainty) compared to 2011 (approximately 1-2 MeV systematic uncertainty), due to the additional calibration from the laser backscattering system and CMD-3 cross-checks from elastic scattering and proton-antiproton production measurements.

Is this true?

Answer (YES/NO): NO